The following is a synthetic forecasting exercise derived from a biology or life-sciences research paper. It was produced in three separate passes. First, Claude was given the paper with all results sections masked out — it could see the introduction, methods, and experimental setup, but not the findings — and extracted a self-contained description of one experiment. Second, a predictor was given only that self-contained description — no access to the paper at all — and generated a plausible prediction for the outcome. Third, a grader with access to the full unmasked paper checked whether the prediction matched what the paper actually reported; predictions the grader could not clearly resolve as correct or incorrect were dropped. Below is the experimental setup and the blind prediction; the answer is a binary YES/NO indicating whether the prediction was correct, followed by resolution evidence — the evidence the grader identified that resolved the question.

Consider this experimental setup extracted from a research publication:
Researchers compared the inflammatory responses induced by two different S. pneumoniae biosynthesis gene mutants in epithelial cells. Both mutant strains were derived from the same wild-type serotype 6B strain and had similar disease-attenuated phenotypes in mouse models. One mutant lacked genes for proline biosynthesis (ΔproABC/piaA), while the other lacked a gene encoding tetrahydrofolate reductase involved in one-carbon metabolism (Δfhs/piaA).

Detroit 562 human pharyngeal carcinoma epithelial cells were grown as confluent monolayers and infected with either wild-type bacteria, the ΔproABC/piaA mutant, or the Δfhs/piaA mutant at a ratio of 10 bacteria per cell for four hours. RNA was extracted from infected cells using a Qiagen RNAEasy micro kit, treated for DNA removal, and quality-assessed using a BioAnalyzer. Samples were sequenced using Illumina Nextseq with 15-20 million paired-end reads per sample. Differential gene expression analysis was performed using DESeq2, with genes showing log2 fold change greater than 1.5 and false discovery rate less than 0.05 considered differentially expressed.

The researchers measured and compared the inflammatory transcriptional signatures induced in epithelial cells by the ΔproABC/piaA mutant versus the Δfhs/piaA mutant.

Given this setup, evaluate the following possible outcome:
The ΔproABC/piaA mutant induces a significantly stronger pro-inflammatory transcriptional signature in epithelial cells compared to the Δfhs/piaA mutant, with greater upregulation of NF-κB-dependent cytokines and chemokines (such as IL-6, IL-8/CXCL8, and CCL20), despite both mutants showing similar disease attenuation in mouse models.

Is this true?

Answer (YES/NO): YES